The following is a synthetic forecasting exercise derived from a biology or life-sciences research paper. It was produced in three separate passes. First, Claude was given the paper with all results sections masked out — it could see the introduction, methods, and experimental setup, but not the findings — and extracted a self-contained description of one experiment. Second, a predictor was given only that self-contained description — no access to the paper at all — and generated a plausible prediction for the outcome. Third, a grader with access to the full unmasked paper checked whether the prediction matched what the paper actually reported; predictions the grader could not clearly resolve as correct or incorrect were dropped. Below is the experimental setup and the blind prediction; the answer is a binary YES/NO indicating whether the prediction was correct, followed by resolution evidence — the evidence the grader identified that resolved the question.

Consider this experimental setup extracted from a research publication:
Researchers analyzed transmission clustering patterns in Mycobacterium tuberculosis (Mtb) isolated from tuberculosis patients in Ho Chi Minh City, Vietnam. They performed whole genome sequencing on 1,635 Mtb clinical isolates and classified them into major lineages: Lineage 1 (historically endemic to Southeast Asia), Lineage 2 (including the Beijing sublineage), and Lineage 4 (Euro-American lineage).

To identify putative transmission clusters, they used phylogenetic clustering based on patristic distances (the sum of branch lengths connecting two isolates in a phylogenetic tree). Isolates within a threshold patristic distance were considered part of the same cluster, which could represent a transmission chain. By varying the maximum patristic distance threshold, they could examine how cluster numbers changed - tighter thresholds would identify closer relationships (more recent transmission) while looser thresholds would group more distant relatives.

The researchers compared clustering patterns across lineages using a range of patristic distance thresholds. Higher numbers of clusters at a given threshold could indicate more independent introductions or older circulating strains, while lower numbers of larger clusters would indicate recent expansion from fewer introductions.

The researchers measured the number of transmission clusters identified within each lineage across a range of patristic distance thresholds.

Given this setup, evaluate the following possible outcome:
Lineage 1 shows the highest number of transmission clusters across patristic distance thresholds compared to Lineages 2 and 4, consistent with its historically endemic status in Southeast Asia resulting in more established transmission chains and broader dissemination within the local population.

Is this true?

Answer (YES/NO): NO